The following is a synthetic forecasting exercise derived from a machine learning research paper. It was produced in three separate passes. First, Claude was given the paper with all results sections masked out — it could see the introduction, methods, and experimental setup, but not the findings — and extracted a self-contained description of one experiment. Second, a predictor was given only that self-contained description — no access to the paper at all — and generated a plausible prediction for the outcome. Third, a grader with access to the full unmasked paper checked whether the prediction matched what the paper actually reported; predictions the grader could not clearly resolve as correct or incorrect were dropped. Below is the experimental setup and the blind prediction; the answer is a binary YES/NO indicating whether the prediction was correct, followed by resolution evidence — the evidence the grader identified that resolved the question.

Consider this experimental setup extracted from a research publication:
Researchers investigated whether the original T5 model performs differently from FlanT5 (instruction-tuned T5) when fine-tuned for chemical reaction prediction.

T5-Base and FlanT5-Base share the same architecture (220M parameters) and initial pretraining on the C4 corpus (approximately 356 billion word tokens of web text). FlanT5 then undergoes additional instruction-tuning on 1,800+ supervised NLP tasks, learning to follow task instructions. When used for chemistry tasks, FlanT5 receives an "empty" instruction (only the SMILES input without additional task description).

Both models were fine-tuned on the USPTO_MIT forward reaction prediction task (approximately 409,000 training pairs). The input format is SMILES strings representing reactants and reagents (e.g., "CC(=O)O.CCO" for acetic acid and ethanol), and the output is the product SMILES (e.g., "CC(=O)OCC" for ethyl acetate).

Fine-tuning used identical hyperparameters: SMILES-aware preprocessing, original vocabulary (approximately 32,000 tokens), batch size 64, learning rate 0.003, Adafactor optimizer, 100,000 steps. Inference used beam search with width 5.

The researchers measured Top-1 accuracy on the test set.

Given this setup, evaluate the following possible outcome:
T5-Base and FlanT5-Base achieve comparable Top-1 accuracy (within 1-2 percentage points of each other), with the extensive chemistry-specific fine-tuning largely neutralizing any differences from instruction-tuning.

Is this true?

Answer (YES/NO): NO